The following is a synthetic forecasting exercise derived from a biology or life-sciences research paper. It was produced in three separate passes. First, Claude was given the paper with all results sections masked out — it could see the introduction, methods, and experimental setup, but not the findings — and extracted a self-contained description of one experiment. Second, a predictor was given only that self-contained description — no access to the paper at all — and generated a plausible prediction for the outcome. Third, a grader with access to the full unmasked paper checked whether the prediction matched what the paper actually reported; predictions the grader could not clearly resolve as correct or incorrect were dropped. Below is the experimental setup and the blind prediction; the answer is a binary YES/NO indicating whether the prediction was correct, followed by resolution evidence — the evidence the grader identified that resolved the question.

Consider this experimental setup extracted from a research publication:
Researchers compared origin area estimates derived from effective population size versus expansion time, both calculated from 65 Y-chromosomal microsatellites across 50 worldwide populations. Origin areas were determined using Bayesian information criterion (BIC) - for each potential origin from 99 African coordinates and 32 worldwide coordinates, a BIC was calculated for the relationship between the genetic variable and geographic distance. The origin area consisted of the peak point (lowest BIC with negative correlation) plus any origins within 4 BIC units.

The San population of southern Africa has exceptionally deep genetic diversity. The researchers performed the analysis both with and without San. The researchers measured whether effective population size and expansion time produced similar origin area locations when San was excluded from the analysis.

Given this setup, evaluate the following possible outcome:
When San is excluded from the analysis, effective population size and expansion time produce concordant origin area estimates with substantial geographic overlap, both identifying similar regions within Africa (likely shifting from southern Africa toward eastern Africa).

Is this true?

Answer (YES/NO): NO